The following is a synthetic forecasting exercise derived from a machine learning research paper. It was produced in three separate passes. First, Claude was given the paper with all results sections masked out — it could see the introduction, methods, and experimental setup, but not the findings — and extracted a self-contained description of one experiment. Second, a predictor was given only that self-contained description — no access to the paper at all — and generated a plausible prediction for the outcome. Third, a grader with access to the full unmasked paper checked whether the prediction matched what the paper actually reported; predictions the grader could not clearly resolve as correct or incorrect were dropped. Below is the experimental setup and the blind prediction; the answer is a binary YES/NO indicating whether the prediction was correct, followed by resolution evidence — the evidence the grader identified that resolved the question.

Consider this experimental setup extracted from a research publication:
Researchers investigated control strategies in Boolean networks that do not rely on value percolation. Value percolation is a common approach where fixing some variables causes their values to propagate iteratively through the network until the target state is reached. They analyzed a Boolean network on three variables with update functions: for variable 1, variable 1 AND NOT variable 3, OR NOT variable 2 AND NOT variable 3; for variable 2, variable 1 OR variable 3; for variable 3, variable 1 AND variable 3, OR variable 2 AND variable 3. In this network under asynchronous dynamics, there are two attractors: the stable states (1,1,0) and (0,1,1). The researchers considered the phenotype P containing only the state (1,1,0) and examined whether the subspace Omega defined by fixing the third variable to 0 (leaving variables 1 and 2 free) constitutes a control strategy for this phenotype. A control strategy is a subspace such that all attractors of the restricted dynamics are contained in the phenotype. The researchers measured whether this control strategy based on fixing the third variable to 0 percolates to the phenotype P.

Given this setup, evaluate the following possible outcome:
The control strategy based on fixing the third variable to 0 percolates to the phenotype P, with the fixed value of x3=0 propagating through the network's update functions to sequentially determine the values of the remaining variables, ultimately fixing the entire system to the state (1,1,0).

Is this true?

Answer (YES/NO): NO